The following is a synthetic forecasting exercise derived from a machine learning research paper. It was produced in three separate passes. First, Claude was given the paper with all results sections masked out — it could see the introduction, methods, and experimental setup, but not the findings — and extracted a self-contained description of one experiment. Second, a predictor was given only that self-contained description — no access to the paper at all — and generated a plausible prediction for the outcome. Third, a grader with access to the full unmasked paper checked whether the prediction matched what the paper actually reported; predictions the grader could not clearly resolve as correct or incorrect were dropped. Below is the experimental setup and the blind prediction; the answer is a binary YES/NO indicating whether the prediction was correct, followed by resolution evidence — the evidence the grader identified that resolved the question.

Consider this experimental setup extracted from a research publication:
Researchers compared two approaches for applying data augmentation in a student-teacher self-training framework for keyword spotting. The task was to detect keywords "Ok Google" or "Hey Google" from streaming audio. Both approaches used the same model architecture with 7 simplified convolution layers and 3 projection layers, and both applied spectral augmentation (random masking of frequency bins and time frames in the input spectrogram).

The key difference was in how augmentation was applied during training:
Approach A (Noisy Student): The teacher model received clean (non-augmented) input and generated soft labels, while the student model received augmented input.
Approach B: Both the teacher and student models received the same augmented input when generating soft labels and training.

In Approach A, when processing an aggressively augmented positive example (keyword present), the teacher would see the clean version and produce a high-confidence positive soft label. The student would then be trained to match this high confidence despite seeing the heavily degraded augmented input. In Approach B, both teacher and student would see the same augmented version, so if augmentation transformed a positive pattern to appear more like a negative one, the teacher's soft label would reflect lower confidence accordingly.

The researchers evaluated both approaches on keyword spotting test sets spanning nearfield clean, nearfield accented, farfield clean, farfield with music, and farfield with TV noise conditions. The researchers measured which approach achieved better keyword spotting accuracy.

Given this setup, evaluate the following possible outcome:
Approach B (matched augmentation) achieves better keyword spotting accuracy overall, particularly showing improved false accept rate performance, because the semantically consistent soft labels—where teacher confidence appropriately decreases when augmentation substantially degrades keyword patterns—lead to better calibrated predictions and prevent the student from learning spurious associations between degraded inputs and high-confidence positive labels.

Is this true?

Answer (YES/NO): NO